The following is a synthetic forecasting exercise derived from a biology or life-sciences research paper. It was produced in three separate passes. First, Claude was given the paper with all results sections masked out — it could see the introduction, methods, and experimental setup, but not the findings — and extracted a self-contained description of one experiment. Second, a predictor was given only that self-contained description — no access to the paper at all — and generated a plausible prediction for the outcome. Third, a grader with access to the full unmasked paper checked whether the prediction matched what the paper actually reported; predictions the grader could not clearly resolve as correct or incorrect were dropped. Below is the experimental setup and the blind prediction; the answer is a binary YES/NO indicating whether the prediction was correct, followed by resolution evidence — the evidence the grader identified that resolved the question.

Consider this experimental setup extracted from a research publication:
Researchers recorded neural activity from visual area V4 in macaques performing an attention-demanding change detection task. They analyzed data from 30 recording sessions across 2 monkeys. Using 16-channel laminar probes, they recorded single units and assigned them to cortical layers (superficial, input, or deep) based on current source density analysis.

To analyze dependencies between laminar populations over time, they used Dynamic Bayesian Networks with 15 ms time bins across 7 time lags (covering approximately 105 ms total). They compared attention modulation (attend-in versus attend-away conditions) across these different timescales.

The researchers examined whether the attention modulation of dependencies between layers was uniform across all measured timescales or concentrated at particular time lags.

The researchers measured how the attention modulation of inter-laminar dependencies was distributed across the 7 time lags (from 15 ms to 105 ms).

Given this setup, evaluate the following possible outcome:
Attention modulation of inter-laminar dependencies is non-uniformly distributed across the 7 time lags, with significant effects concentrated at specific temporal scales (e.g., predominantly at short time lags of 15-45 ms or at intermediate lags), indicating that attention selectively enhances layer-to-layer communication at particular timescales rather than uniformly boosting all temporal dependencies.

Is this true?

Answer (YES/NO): YES